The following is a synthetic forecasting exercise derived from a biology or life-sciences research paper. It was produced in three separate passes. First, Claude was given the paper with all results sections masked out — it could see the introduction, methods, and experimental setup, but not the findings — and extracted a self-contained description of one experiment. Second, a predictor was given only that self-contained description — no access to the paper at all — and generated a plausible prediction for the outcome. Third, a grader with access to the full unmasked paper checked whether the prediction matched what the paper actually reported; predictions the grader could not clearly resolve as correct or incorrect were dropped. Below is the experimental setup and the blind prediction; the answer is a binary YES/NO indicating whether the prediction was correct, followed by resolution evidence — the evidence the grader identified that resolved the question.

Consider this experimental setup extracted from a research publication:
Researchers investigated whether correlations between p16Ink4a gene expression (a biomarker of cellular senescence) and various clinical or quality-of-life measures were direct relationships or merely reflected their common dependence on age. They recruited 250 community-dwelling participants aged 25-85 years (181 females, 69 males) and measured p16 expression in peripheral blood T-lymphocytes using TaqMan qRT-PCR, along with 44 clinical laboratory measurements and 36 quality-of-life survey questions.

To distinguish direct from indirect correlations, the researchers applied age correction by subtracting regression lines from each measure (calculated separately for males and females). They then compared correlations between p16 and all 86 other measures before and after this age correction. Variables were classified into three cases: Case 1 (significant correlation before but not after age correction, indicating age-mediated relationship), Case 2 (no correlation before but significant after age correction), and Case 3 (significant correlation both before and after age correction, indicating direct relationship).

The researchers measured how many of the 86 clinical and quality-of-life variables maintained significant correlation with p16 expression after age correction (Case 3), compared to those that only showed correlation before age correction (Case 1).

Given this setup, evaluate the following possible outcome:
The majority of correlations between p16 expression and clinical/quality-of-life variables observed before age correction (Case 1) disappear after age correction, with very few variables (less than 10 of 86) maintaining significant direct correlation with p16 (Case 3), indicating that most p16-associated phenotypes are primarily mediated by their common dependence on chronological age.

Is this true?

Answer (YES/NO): YES